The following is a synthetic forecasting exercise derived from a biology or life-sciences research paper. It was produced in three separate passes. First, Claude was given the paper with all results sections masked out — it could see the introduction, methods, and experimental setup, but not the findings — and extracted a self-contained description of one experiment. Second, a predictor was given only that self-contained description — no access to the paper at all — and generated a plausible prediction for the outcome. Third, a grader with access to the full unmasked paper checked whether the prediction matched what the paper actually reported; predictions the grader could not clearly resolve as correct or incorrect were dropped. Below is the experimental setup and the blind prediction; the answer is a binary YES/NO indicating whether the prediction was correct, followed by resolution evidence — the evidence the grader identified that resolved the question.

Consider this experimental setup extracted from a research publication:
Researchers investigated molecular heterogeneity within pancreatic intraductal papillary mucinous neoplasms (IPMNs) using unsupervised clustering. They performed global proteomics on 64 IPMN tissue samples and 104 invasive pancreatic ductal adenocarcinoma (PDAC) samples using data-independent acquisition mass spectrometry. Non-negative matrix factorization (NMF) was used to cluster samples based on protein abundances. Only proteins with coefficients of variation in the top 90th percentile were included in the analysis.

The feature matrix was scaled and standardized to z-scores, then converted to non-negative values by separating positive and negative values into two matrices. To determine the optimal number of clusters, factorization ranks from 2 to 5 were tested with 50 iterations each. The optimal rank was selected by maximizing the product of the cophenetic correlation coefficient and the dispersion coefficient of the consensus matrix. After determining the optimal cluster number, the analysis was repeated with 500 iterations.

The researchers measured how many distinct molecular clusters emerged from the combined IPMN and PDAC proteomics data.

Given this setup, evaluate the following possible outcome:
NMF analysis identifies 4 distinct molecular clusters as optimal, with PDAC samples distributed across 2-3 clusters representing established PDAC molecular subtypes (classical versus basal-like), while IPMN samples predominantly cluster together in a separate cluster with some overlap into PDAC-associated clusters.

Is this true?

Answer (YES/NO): NO